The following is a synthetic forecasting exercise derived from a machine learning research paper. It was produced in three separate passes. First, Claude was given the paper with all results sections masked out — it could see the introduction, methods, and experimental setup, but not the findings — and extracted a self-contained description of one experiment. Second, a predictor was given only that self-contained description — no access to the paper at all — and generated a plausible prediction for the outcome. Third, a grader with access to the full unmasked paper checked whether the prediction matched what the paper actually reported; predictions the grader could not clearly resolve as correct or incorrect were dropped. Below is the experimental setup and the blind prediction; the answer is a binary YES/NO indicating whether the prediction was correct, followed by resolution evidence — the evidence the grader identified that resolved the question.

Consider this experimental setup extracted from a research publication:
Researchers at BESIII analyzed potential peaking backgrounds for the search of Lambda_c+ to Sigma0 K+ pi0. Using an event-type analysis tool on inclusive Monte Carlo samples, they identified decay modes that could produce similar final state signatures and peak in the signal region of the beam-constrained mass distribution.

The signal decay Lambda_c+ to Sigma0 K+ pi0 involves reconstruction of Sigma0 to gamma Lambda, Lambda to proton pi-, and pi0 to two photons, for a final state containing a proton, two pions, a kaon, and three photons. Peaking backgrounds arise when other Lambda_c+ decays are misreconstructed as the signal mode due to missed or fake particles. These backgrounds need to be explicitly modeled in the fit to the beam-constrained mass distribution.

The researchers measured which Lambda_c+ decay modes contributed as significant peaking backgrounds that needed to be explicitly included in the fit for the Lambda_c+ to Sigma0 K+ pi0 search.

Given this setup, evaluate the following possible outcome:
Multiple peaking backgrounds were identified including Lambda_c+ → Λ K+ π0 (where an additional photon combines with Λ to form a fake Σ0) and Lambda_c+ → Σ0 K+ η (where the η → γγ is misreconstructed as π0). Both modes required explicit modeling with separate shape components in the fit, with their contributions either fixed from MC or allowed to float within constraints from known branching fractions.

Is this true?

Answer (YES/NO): NO